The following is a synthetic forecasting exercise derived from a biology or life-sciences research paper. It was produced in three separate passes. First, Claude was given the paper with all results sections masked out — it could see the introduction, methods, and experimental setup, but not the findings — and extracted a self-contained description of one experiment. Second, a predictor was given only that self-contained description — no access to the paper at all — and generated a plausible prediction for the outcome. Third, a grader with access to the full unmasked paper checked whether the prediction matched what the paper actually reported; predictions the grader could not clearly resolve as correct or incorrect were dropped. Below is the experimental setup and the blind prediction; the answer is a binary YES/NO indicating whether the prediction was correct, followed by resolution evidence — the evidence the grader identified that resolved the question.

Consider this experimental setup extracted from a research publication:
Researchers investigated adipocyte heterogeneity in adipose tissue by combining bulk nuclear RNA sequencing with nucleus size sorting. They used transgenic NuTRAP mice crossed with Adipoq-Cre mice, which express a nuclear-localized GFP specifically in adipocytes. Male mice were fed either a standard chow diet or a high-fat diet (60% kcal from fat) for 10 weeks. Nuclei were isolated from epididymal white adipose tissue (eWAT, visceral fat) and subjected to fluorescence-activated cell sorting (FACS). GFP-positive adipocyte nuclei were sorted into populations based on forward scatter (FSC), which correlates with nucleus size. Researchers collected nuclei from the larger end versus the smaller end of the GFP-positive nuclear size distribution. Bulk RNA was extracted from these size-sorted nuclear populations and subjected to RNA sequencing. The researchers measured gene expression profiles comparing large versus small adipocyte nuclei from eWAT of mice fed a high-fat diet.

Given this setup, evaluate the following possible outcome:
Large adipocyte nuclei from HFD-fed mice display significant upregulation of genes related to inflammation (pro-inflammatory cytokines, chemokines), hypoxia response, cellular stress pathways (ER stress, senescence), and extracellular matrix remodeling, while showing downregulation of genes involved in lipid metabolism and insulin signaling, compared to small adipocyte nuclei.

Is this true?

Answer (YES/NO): NO